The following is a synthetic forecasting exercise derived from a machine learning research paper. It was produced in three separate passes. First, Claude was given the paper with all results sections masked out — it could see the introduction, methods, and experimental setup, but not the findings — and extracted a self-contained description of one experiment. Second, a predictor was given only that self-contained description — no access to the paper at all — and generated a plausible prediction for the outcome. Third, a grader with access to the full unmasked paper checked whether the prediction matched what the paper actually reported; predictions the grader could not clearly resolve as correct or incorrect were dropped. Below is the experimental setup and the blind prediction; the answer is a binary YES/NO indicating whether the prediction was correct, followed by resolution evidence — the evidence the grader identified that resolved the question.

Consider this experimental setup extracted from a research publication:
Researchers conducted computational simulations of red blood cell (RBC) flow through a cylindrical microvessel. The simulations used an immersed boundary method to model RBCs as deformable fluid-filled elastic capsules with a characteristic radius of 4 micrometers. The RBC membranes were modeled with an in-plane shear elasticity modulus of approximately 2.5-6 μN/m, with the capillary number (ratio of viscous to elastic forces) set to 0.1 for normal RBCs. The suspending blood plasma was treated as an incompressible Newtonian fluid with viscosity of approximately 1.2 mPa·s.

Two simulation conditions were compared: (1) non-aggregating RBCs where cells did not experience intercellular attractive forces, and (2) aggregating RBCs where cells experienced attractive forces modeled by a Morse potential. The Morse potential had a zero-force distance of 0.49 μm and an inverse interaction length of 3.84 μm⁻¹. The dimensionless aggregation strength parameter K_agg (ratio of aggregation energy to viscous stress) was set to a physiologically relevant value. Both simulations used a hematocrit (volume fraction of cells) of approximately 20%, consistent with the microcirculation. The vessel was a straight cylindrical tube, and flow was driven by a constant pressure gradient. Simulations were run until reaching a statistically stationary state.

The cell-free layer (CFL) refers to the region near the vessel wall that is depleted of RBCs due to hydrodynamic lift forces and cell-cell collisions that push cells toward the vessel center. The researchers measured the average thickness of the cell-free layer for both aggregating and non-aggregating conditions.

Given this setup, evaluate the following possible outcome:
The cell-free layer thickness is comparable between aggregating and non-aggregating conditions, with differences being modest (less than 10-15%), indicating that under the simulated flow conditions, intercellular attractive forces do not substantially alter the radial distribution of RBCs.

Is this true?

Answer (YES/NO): NO